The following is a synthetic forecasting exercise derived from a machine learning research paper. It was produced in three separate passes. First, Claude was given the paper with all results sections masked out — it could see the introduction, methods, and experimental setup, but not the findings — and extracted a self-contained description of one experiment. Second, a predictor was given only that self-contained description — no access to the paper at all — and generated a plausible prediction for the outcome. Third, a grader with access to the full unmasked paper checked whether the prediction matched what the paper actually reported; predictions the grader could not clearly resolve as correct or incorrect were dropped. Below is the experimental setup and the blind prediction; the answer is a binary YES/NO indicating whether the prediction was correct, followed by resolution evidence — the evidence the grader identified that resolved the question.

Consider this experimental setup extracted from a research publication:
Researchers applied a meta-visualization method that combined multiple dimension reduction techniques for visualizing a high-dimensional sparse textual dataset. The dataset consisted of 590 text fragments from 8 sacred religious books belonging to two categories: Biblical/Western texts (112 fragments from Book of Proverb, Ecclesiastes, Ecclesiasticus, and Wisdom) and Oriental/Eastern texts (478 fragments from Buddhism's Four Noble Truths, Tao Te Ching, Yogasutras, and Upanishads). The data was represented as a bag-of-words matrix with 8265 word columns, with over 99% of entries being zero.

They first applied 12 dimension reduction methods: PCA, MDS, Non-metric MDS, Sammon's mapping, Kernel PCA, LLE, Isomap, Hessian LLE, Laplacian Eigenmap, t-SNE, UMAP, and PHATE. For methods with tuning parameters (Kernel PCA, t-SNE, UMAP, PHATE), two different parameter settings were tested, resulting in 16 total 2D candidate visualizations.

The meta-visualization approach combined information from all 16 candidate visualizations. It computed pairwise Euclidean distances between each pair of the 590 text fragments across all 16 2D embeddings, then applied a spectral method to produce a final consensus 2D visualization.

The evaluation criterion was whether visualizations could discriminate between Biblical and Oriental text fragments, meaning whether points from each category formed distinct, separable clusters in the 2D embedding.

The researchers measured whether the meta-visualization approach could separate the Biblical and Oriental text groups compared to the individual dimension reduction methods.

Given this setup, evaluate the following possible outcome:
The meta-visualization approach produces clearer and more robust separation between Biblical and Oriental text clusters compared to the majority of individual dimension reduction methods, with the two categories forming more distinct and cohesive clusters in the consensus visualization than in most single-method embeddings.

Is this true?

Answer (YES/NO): YES